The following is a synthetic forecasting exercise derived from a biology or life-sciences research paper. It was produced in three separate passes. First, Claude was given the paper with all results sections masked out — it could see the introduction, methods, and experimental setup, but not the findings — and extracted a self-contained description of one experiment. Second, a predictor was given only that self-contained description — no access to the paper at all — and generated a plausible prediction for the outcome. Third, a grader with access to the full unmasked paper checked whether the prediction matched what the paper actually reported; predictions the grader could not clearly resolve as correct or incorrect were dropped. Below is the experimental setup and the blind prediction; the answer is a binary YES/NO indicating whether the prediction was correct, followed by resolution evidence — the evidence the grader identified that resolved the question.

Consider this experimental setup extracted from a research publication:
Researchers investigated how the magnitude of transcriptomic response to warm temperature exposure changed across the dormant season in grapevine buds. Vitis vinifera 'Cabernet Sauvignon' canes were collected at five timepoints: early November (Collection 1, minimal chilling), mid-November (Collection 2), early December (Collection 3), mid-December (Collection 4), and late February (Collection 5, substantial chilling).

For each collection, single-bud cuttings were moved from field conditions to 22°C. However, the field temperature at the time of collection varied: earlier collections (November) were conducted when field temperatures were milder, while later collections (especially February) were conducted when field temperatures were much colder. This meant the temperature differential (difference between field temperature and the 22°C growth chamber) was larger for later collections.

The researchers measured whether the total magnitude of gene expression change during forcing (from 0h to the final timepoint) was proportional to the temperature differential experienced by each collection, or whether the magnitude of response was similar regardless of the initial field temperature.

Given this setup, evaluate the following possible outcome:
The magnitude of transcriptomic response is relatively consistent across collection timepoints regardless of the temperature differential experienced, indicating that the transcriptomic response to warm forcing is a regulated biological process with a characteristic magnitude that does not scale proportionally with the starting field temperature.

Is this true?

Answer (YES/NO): YES